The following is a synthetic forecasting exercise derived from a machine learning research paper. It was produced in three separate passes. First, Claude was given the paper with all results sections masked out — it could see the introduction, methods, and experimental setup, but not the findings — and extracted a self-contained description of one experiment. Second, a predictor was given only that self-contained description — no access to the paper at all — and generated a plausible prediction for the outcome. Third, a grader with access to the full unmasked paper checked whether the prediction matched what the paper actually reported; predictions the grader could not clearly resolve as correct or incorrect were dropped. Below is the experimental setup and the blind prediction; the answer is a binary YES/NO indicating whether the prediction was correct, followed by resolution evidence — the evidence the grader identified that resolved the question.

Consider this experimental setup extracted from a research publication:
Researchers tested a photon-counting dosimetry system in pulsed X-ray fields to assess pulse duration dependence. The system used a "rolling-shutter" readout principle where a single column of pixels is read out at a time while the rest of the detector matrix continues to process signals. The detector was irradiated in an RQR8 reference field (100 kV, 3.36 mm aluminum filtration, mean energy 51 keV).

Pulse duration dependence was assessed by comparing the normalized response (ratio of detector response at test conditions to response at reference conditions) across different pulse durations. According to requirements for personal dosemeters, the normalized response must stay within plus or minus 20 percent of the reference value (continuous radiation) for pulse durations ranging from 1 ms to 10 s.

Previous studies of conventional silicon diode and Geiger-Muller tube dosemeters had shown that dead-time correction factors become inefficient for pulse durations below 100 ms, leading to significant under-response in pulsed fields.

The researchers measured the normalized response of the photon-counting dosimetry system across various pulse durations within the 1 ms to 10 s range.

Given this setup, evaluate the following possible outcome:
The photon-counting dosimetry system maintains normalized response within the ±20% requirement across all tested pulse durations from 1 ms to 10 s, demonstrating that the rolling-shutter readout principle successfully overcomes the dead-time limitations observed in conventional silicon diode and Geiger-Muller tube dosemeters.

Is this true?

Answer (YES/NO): NO